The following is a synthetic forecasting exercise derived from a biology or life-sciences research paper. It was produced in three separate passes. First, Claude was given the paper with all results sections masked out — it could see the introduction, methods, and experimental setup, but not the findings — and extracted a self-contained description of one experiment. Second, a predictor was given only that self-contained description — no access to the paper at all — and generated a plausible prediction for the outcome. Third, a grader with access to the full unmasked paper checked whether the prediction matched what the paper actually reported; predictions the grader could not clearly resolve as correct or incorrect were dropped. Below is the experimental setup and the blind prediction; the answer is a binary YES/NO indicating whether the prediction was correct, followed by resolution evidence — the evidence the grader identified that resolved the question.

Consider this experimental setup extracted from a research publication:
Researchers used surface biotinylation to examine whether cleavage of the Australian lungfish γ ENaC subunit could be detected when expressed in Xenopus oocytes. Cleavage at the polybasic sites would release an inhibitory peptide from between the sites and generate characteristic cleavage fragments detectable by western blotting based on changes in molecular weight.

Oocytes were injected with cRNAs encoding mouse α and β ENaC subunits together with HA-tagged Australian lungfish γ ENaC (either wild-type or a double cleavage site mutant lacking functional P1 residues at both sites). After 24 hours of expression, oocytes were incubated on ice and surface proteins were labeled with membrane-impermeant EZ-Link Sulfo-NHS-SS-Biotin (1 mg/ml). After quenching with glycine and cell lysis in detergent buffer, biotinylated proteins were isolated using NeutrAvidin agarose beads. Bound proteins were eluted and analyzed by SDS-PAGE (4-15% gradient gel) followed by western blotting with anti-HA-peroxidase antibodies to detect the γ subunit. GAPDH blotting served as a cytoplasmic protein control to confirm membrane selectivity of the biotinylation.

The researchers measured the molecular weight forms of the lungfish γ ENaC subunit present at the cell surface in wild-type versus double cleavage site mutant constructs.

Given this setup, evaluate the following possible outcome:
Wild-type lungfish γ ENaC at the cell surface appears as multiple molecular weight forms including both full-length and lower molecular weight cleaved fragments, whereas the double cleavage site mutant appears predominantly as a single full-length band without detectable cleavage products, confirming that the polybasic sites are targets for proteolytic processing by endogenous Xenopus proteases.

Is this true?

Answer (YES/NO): YES